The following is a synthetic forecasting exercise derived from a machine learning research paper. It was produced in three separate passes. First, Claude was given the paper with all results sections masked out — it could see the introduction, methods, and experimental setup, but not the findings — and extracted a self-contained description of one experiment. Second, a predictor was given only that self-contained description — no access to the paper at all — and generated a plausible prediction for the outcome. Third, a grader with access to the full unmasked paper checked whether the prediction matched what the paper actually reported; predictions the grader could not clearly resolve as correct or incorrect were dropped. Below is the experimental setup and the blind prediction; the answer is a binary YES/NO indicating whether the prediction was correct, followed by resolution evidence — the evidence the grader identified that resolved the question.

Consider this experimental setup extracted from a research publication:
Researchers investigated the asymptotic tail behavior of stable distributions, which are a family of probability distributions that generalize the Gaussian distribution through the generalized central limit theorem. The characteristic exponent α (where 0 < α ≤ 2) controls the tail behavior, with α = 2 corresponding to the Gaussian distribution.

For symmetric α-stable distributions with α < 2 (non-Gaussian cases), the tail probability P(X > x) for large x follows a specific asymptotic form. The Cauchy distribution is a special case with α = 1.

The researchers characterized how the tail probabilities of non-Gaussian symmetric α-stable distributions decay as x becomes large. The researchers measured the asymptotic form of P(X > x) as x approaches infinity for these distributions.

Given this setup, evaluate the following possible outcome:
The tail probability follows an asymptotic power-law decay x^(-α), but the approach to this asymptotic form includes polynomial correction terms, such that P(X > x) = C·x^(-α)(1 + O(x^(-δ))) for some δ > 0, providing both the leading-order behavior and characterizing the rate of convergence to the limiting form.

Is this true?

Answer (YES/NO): NO